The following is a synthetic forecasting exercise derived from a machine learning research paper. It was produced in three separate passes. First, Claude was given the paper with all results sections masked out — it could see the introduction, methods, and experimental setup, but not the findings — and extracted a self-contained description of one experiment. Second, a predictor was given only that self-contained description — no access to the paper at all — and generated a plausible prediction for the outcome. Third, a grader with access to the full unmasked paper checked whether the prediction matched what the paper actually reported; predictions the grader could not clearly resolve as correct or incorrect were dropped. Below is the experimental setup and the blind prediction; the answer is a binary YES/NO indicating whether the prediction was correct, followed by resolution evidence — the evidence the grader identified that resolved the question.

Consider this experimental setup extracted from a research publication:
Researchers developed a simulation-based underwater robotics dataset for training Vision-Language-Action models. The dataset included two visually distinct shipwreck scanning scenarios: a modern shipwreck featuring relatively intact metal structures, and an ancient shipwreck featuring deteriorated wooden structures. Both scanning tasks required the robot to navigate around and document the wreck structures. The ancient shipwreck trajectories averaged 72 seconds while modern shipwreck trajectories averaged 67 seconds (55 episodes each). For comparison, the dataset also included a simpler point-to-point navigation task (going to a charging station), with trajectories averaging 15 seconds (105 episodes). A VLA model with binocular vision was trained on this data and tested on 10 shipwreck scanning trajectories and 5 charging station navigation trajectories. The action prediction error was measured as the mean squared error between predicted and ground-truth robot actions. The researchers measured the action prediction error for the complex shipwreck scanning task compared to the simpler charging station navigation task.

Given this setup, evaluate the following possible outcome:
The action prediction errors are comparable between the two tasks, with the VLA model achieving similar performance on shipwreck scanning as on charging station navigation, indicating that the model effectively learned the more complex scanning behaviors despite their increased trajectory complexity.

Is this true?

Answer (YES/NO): YES